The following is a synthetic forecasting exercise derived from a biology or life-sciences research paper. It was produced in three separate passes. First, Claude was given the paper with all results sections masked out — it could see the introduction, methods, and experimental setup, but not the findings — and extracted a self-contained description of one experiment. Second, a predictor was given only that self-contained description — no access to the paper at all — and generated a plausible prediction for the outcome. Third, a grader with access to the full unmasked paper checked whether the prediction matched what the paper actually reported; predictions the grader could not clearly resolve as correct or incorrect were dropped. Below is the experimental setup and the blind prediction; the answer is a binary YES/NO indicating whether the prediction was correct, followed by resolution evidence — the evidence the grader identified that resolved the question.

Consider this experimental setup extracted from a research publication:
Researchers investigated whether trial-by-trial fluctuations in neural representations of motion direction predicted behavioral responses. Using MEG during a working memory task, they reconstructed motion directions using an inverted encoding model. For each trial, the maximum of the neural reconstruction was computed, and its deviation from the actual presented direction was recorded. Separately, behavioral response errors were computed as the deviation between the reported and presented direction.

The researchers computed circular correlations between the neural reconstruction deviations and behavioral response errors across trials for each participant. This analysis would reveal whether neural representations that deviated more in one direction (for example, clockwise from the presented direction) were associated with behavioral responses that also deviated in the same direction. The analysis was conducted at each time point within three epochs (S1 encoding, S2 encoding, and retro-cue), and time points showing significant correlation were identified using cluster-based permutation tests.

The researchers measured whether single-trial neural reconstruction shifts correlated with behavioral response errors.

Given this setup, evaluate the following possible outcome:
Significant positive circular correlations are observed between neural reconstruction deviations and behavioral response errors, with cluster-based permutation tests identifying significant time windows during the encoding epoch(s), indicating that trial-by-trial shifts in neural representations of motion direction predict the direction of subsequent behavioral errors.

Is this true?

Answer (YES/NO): NO